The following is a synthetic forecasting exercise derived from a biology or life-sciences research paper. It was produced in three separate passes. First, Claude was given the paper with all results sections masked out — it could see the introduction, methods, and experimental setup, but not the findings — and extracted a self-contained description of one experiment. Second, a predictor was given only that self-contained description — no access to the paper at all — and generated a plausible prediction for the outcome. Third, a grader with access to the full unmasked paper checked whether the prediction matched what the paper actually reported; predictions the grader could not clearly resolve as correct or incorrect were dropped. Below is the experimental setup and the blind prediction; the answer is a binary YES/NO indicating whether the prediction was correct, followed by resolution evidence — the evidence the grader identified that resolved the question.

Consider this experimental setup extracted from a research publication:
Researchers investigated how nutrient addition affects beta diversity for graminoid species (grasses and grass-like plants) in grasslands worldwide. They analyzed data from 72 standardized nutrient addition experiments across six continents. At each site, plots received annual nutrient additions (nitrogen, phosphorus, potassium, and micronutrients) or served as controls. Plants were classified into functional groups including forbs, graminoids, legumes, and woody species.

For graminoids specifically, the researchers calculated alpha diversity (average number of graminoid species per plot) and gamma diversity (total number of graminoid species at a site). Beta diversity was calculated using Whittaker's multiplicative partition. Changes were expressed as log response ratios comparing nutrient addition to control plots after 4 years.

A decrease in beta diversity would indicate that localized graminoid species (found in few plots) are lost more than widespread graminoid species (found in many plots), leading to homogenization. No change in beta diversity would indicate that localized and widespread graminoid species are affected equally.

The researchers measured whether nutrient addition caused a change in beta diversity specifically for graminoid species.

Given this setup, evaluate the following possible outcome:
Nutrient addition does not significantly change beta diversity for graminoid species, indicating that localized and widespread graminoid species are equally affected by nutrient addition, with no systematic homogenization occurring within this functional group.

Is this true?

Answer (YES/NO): YES